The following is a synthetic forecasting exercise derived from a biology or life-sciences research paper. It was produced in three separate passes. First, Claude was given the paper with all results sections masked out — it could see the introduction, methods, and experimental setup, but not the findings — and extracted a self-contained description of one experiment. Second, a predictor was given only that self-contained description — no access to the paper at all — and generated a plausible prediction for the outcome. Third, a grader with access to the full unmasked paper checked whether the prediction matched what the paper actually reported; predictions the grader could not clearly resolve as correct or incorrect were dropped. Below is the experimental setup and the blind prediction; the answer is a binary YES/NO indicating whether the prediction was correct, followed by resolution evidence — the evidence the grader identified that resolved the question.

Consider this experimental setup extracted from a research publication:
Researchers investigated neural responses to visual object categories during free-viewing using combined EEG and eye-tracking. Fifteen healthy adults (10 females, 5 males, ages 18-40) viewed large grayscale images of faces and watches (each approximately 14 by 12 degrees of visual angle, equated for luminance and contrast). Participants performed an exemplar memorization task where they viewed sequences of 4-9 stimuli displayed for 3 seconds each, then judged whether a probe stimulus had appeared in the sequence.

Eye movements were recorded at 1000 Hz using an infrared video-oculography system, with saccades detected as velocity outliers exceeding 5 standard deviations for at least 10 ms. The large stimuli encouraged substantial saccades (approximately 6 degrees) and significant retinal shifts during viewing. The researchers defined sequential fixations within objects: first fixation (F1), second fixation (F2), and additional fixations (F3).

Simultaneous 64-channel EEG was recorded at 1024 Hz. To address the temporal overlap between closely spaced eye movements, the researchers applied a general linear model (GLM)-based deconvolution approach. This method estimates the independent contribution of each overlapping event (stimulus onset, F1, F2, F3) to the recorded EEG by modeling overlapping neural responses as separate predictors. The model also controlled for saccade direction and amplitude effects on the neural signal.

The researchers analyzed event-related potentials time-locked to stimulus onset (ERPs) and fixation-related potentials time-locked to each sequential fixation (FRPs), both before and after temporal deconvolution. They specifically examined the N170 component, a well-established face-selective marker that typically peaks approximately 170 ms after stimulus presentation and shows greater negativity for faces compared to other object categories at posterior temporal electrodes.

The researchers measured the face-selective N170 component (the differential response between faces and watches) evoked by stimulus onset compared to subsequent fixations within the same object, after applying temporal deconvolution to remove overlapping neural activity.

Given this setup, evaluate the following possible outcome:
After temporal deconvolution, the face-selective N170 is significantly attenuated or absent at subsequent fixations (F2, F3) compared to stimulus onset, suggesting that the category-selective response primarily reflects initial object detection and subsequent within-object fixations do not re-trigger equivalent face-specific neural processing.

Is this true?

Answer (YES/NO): YES